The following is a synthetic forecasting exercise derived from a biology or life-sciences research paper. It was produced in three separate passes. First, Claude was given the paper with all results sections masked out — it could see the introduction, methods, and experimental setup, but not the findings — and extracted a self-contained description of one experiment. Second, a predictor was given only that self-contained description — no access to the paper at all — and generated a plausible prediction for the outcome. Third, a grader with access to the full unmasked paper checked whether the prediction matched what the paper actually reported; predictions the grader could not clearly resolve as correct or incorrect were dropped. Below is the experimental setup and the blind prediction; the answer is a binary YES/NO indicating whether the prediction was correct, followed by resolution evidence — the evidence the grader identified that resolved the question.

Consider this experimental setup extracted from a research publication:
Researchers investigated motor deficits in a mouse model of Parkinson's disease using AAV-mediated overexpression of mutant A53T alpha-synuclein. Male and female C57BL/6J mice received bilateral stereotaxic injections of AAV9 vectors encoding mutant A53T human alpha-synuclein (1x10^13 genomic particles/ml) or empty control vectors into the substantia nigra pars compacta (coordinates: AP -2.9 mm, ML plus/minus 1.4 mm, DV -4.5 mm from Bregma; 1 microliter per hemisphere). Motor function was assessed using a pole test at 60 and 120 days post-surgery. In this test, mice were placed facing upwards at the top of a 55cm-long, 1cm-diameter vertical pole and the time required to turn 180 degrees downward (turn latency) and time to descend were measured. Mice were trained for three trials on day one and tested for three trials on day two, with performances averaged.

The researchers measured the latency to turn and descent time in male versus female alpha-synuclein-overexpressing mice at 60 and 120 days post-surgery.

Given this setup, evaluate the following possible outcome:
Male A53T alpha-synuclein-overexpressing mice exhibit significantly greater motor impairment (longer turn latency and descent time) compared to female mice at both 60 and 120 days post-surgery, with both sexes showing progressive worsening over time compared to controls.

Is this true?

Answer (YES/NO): NO